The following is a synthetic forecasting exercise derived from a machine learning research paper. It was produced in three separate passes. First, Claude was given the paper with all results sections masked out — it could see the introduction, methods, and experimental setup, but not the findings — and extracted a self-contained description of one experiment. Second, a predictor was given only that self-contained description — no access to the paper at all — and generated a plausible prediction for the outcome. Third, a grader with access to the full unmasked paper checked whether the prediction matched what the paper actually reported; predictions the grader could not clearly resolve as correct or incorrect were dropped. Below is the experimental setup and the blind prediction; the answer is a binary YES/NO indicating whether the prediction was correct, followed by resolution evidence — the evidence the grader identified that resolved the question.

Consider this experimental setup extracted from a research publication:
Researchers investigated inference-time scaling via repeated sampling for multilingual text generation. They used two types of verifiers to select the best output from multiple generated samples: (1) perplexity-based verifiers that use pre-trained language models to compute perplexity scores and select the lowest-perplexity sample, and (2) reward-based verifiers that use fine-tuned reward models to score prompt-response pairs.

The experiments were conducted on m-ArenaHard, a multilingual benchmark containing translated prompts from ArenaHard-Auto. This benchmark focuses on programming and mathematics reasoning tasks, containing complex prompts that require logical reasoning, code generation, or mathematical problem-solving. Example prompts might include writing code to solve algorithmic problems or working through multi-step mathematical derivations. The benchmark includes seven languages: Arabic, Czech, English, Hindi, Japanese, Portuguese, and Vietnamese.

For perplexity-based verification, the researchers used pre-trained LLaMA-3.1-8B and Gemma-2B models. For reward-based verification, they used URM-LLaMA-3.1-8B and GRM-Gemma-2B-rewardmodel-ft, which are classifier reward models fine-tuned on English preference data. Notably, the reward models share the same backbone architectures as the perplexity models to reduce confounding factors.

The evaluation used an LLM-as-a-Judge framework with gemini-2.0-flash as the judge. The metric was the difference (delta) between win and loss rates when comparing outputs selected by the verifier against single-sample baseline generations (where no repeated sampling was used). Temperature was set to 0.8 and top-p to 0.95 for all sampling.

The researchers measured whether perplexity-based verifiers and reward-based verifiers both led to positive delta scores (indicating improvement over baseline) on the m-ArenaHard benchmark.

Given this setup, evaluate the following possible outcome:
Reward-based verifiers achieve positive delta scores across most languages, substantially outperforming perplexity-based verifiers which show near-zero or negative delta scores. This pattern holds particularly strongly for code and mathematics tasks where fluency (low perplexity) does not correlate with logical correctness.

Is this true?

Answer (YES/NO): YES